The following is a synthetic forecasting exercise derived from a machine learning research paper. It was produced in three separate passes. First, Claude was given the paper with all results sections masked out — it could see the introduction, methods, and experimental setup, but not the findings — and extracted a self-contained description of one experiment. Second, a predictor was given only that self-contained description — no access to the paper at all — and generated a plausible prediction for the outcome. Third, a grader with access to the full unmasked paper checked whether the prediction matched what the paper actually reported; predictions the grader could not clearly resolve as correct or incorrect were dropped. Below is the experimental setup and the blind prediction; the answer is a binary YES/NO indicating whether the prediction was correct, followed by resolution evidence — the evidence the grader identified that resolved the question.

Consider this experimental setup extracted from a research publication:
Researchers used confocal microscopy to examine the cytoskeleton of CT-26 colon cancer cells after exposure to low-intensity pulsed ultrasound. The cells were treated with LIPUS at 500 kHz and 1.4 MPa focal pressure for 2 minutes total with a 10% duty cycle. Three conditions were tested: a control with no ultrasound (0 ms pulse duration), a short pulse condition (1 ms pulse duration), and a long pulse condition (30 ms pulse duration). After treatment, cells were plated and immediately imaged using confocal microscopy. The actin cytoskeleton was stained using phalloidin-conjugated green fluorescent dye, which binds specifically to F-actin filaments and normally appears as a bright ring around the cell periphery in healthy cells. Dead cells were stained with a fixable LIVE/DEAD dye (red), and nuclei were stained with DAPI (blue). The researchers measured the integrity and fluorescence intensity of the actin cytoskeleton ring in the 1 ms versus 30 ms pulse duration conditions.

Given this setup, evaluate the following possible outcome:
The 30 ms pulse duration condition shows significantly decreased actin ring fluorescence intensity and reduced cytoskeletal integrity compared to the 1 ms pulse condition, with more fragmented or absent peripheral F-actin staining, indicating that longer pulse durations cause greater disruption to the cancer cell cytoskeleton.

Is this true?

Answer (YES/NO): YES